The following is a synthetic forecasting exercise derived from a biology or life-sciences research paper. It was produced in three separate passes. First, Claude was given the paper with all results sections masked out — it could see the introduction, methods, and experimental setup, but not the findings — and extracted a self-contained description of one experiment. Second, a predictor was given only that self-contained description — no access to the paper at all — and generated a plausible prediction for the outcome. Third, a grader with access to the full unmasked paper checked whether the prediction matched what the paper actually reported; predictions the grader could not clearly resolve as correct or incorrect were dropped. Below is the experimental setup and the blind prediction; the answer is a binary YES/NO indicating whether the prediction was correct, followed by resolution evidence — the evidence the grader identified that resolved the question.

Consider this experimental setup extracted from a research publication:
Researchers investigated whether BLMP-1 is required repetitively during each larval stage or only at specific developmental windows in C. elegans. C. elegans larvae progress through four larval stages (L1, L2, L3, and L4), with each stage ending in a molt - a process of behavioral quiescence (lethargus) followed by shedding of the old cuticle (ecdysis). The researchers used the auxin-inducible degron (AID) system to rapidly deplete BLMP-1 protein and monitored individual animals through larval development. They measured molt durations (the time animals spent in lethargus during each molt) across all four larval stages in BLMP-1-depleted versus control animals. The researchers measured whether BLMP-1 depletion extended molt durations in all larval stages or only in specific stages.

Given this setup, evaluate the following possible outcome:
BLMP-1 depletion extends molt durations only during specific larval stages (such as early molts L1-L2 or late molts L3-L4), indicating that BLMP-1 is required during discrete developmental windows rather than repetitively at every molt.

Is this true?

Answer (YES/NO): NO